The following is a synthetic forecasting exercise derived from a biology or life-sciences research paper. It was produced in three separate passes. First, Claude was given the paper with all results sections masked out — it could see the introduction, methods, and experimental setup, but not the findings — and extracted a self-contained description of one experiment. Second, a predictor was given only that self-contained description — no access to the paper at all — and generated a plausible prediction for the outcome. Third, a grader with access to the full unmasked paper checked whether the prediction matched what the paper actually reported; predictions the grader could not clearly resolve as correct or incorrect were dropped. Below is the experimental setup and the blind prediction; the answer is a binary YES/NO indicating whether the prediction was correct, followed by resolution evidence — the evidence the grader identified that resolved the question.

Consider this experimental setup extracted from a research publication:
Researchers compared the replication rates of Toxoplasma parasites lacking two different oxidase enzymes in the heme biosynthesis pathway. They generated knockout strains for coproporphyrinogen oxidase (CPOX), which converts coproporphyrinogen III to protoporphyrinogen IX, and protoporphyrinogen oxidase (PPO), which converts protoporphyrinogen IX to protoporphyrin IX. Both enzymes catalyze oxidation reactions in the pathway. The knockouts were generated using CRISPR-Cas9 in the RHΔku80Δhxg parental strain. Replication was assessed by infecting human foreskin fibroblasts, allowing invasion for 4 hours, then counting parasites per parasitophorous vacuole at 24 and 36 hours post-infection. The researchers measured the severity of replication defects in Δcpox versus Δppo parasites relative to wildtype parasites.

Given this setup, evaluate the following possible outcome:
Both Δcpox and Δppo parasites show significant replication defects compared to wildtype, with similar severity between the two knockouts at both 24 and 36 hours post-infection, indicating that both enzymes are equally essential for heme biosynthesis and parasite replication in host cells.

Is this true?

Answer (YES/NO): NO